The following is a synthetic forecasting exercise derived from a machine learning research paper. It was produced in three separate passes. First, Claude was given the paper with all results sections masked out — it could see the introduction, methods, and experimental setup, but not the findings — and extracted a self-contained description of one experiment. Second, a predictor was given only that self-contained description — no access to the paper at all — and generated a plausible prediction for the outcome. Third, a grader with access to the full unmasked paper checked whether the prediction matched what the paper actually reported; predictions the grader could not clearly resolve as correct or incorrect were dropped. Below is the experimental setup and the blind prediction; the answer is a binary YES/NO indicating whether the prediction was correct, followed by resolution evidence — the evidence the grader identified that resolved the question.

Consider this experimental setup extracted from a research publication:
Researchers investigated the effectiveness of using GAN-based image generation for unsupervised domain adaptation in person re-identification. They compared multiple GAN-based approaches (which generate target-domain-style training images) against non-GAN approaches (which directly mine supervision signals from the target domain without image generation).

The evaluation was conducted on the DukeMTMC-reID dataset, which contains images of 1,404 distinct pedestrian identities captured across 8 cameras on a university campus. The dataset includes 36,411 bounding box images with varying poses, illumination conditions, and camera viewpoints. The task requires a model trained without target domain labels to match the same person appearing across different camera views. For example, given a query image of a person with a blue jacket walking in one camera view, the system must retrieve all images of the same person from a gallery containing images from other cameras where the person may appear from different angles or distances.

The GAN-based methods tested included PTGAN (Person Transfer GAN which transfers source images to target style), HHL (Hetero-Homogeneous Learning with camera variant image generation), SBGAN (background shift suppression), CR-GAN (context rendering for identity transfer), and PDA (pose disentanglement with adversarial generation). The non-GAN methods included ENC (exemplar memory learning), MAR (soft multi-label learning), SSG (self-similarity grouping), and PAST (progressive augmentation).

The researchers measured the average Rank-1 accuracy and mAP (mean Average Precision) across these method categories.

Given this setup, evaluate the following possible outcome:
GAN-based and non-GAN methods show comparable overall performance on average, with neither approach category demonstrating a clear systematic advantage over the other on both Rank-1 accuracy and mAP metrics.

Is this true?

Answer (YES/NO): NO